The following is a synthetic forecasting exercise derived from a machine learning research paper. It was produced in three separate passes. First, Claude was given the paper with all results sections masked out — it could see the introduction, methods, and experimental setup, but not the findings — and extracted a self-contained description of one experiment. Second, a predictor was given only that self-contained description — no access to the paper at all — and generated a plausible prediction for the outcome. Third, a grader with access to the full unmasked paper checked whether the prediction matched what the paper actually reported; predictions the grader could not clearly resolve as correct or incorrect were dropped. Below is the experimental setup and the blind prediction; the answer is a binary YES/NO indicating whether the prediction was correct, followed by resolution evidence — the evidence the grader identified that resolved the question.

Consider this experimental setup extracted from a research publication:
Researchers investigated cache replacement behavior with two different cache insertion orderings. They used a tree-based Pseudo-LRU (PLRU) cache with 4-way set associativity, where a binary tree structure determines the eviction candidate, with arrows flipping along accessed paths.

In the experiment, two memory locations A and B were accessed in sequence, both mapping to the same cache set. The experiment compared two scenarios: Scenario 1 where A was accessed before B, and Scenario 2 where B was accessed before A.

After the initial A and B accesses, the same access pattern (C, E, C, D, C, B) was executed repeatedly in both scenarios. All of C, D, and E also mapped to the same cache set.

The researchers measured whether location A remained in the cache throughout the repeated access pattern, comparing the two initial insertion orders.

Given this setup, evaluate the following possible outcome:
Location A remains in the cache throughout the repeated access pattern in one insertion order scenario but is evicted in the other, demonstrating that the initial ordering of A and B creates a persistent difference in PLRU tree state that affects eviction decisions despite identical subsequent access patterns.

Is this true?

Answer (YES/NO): YES